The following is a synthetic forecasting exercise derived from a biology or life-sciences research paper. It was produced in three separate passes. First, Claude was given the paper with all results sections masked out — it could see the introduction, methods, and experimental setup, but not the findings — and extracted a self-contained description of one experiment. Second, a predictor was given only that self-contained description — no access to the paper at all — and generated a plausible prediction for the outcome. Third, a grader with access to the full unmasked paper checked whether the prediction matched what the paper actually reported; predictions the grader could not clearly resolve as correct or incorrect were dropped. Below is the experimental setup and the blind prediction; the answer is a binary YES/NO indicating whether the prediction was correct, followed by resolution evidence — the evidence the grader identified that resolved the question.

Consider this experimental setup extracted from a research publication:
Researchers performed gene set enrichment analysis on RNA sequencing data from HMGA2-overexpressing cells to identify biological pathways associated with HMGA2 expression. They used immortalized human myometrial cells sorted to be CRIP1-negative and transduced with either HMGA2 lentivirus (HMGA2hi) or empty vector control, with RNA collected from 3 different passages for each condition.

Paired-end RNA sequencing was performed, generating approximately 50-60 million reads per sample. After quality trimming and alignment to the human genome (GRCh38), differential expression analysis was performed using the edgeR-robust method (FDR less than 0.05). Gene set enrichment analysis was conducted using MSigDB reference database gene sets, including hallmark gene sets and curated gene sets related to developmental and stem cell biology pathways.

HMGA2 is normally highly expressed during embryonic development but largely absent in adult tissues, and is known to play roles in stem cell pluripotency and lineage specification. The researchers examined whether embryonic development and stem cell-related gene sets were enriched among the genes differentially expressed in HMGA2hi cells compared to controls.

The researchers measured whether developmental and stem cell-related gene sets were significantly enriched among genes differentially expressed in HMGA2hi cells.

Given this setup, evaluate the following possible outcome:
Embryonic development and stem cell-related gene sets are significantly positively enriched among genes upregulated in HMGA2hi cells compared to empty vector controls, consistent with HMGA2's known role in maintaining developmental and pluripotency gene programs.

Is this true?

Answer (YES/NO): YES